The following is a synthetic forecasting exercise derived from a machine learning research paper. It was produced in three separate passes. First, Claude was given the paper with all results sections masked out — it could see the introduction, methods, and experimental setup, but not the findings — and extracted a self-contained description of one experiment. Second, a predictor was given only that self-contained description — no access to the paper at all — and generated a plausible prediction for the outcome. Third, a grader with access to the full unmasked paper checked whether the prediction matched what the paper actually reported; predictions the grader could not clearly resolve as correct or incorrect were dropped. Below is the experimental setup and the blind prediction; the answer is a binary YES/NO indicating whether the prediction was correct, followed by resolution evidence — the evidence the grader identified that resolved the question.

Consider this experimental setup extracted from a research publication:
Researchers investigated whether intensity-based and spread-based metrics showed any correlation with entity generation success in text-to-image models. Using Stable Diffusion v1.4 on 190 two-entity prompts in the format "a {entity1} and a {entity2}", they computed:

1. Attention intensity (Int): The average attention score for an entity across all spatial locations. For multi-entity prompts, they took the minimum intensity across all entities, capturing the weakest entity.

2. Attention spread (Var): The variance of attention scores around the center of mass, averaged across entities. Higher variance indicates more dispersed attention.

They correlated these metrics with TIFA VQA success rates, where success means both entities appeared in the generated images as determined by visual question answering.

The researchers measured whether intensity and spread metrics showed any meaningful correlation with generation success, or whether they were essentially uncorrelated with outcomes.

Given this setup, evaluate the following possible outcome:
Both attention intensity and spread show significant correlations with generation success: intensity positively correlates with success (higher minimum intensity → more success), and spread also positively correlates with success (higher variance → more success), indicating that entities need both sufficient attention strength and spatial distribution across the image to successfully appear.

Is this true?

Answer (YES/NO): NO